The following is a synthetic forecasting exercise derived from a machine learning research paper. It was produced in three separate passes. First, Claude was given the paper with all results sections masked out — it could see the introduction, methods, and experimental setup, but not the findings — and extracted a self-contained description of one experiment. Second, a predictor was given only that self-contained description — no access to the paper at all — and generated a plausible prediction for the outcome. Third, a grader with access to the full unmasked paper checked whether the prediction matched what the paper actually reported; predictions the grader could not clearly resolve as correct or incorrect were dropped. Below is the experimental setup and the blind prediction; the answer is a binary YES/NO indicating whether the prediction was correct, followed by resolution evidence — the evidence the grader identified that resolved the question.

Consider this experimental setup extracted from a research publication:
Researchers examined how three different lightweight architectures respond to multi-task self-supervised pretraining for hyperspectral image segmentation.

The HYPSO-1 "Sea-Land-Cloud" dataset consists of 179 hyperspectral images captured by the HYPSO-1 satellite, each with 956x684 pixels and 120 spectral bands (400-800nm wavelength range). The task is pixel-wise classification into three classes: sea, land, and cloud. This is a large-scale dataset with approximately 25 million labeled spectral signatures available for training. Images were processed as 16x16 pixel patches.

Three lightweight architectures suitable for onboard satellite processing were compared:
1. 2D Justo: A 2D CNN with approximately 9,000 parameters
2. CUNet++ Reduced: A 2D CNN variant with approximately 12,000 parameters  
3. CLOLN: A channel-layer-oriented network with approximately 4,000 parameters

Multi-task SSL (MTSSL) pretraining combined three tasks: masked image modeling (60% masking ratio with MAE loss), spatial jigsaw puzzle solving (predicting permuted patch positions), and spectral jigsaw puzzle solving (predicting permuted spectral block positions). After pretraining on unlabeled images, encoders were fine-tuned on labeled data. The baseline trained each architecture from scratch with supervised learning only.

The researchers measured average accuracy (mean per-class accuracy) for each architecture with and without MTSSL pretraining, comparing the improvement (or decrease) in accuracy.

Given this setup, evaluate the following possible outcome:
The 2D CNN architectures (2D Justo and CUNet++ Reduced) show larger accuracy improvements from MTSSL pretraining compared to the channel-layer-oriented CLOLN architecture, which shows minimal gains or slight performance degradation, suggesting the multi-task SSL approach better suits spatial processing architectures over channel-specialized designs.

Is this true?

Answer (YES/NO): YES